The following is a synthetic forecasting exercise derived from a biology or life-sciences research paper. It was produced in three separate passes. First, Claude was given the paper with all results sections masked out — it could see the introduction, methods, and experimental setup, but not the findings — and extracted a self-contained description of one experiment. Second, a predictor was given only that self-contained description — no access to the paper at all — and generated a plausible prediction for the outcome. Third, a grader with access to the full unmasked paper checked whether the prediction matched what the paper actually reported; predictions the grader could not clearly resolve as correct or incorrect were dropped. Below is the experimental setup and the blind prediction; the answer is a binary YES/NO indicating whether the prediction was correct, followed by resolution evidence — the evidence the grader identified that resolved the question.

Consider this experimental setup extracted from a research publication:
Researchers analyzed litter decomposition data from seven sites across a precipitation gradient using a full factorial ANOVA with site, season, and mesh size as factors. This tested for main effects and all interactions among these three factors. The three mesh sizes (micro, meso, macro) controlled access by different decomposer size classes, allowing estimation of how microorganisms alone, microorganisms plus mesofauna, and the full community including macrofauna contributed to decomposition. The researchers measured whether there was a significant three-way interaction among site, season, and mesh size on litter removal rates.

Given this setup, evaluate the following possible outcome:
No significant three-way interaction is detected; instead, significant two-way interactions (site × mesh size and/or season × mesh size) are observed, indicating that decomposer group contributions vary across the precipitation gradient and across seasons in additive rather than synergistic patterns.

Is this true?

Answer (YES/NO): NO